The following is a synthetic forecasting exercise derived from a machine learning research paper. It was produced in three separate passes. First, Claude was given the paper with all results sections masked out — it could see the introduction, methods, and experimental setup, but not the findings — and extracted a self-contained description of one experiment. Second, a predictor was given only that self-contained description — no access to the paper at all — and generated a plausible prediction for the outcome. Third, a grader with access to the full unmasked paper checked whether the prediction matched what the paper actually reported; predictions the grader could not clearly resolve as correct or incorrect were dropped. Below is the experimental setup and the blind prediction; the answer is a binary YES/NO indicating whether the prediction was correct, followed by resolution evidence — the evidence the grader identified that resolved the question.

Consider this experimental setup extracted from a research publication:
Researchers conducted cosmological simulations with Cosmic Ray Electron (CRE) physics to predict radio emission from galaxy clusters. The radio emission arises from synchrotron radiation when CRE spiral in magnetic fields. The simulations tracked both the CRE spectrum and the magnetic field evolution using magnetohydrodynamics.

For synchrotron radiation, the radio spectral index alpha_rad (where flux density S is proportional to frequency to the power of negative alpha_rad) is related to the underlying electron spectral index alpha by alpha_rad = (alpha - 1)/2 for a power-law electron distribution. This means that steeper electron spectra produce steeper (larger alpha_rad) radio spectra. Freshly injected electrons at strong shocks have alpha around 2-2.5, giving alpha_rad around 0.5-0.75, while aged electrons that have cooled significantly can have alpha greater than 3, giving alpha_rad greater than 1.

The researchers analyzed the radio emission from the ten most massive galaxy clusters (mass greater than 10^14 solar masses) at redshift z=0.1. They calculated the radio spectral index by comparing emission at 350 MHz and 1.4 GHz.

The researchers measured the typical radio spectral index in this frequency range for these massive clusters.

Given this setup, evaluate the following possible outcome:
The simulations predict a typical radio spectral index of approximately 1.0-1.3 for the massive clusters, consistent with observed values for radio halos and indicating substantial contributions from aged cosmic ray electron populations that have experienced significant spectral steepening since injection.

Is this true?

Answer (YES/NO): NO